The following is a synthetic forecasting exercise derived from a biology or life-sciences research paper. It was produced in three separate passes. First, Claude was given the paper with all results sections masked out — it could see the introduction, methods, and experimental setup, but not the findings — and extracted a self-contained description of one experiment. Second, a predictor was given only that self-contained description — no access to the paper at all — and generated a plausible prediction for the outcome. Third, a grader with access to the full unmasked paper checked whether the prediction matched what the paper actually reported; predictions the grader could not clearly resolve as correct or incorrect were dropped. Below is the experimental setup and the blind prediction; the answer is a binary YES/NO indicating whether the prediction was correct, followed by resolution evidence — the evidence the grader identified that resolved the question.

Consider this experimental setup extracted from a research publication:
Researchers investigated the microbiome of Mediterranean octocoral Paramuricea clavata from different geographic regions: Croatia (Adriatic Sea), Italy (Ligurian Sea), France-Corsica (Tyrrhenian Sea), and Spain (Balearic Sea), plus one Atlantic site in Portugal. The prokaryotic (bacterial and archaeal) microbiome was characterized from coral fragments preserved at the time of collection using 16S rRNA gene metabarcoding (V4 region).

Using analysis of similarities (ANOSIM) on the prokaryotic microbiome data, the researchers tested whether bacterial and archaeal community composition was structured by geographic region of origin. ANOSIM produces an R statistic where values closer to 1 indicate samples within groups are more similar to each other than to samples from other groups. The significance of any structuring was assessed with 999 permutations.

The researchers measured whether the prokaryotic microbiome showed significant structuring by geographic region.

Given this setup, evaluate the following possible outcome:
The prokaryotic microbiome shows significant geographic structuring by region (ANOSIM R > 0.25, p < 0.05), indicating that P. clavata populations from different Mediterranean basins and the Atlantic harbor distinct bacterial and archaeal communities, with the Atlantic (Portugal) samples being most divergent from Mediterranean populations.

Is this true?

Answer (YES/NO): NO